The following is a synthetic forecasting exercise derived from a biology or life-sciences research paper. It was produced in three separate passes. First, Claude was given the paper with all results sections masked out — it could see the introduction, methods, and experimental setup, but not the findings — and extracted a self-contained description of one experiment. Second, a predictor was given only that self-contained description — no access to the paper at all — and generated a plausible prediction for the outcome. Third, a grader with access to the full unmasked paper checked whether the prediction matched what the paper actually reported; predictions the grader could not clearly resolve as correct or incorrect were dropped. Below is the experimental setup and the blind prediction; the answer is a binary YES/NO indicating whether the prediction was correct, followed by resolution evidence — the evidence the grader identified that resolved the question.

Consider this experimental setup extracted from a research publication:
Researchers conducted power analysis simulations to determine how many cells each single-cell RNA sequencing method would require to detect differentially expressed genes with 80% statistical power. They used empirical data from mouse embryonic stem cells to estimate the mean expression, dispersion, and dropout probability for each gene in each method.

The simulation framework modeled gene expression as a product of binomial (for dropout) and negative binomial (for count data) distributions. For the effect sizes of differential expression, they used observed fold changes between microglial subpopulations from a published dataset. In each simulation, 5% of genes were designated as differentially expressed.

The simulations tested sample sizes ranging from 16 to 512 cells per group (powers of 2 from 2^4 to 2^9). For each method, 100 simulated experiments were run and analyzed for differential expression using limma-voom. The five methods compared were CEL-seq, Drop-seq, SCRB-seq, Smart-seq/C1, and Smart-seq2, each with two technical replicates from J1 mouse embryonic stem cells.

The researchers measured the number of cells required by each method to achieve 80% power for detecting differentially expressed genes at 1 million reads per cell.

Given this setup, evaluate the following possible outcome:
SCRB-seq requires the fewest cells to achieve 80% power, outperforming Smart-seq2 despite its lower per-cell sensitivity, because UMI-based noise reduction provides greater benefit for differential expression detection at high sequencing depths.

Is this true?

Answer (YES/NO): YES